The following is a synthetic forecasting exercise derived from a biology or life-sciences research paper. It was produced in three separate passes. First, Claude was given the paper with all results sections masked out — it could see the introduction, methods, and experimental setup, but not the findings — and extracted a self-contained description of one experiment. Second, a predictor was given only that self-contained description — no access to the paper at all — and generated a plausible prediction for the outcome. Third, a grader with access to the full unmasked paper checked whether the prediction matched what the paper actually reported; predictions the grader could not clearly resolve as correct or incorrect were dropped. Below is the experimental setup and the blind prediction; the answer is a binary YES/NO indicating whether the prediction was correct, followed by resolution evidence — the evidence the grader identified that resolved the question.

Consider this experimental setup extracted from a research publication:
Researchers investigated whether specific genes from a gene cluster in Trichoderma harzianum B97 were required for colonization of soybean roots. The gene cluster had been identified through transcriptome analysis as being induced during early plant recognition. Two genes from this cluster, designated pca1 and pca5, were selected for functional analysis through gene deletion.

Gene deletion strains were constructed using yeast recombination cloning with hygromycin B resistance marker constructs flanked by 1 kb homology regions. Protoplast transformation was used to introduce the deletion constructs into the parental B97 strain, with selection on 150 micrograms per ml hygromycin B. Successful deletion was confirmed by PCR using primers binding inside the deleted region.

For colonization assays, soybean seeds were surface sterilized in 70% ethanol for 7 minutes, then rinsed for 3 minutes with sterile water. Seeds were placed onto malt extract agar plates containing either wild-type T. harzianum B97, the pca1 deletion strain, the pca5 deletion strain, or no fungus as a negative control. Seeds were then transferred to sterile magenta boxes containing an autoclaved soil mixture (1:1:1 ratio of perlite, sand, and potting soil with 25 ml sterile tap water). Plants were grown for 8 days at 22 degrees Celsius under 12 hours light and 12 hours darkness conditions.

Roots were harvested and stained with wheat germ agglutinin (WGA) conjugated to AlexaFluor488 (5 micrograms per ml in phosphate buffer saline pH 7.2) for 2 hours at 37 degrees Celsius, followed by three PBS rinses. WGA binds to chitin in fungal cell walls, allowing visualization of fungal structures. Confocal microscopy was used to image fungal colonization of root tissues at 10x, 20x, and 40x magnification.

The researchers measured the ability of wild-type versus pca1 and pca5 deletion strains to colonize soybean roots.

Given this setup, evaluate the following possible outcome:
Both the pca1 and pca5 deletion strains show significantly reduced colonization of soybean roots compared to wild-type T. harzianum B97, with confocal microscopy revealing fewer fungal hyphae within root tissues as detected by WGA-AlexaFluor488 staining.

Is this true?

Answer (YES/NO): NO